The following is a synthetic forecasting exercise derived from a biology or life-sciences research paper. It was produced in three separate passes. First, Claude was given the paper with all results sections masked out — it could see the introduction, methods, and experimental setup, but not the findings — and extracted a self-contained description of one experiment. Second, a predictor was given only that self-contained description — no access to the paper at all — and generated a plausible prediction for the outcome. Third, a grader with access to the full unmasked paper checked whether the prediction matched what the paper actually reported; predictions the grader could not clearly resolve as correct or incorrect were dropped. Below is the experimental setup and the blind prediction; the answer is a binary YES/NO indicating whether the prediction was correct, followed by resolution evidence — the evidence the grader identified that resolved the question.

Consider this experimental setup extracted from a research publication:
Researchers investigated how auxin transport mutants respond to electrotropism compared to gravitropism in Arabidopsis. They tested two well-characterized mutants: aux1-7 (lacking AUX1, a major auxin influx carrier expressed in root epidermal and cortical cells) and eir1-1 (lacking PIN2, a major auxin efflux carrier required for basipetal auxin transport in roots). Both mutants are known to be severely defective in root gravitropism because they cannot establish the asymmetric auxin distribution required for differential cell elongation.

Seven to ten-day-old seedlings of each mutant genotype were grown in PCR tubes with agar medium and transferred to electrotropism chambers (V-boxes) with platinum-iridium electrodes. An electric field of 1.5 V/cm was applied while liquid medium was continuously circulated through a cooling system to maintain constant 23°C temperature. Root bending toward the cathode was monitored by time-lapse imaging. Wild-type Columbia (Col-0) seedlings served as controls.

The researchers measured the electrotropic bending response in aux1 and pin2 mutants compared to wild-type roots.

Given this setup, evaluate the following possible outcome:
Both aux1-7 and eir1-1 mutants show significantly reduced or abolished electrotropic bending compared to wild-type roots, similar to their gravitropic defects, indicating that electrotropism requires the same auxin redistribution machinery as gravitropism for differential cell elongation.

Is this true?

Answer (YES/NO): NO